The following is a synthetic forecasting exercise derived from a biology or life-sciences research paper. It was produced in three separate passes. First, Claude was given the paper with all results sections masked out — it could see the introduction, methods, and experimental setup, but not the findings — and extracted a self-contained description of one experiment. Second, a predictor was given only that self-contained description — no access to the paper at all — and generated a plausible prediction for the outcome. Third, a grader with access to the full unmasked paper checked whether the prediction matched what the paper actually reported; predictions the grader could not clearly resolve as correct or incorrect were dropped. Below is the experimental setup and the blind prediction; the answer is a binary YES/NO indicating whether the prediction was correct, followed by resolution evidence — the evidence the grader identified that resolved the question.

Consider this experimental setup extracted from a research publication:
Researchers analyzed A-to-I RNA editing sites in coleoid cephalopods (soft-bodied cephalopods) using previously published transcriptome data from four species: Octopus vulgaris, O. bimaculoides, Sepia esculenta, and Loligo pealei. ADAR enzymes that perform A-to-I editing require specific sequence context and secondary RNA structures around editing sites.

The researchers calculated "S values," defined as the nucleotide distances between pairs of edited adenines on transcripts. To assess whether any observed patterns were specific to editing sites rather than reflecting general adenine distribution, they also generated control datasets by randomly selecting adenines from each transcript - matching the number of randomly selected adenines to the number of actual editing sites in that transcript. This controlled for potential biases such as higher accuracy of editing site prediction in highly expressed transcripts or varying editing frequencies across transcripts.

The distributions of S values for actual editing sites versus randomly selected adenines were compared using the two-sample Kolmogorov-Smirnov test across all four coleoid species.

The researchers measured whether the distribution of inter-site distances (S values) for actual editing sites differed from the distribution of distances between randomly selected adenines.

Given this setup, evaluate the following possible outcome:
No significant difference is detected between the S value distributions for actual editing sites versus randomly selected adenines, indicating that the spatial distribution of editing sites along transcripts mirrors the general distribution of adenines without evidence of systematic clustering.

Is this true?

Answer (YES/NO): NO